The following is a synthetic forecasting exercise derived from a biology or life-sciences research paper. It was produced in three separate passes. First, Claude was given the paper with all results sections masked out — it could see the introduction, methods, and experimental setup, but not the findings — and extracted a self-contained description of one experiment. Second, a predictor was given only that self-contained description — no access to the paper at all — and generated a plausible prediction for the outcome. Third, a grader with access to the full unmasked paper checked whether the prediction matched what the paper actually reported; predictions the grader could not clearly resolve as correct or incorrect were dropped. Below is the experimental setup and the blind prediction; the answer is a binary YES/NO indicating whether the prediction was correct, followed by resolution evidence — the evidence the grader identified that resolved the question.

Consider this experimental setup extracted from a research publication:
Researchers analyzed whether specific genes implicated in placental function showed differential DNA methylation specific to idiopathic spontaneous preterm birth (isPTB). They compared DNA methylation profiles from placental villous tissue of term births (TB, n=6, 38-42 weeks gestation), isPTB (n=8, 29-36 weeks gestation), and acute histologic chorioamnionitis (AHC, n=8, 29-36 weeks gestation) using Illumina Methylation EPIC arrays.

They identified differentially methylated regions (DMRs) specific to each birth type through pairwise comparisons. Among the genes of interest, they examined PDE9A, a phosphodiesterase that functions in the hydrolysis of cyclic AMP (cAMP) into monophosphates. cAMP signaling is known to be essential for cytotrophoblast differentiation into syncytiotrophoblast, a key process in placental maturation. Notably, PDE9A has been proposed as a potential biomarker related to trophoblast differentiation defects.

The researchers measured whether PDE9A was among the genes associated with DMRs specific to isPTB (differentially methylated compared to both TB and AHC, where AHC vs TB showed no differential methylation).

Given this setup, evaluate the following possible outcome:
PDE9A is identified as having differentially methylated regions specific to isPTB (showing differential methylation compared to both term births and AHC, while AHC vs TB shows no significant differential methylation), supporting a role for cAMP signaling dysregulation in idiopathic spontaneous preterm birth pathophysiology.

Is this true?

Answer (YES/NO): YES